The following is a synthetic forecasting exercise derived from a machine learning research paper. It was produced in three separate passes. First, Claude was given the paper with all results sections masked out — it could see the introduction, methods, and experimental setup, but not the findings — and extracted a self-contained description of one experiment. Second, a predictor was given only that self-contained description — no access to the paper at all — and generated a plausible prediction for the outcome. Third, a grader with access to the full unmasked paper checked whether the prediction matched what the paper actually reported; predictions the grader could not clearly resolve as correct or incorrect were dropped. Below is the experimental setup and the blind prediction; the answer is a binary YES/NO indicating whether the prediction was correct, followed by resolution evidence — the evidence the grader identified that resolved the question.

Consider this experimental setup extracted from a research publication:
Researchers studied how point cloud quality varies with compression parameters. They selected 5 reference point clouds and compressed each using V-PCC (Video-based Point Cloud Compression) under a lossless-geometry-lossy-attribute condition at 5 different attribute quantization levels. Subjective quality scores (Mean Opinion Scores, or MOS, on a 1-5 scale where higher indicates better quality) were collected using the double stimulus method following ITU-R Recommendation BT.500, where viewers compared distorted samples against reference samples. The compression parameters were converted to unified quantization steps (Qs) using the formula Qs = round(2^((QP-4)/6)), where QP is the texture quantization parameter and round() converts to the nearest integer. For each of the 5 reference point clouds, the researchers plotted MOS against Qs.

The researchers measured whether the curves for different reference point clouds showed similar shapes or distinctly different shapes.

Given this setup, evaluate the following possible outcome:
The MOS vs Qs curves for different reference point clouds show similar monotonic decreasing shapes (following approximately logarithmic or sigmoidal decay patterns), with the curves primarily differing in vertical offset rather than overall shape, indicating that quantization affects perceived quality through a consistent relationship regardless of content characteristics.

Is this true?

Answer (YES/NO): NO